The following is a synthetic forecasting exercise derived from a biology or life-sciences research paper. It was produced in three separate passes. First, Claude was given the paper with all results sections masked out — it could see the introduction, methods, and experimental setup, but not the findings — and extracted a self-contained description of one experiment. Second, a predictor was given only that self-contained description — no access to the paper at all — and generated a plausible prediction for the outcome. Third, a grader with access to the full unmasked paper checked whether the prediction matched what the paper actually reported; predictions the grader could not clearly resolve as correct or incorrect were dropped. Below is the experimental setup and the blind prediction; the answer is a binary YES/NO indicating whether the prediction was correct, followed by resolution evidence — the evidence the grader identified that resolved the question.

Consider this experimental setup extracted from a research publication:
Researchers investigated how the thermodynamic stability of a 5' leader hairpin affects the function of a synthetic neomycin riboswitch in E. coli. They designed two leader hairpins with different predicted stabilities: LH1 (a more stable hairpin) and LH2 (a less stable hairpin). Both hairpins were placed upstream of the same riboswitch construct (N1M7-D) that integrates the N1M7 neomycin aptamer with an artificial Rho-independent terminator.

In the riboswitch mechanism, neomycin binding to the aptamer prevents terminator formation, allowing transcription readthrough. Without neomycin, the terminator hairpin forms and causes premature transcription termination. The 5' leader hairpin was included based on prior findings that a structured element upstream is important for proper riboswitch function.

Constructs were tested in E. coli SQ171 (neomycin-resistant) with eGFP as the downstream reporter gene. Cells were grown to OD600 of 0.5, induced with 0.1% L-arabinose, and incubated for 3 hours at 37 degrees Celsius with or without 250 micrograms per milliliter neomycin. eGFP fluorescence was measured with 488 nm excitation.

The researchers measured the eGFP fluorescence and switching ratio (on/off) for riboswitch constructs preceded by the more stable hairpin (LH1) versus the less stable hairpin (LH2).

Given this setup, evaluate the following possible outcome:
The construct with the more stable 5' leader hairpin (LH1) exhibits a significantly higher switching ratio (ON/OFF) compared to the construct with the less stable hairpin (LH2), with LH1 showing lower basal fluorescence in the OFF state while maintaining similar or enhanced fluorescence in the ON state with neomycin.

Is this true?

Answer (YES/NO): NO